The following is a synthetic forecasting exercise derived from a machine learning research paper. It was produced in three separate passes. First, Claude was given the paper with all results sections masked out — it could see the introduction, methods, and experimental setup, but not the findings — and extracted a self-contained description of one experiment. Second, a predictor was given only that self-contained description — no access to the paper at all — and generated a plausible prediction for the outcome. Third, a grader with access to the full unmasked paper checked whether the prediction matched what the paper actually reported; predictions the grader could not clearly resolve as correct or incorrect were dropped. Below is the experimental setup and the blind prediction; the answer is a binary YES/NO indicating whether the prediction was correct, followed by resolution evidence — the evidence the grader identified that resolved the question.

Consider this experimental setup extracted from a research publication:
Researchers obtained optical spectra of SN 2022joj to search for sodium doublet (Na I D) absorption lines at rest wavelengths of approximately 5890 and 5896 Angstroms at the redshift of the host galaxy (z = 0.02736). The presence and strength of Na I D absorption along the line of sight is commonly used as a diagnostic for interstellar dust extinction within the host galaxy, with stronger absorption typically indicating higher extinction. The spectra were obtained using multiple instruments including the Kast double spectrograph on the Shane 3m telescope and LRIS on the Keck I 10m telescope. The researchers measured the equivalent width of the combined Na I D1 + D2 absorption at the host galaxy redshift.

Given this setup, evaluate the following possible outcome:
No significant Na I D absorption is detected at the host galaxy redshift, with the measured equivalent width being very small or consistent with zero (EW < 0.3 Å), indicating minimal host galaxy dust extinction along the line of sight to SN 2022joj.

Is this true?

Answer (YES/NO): NO